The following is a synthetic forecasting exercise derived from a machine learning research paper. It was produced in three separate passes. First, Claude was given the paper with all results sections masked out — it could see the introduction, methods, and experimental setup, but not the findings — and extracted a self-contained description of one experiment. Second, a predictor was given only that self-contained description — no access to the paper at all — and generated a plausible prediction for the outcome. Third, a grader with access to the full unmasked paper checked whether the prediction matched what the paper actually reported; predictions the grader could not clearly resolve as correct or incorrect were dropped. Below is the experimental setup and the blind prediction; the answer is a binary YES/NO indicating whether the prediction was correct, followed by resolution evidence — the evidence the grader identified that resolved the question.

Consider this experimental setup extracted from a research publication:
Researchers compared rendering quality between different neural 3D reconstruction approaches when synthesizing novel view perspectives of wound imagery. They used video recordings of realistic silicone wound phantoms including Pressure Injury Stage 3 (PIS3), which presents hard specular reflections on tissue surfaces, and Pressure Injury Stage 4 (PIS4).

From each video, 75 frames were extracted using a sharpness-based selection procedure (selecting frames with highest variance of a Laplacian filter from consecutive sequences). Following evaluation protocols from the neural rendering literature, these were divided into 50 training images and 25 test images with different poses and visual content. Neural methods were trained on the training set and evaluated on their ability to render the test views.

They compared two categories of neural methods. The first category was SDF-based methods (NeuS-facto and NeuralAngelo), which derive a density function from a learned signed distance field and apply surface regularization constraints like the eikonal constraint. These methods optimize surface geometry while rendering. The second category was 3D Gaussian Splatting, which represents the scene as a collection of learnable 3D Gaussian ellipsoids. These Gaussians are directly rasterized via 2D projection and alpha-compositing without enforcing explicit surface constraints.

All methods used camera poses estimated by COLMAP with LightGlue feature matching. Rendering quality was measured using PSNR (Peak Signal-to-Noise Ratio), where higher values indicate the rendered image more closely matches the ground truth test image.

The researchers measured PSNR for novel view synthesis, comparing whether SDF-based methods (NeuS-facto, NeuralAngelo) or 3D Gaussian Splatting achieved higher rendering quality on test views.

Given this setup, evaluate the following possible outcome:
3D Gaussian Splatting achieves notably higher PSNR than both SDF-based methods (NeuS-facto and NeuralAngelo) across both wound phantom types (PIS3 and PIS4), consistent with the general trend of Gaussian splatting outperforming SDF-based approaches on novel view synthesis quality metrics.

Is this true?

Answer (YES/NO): NO